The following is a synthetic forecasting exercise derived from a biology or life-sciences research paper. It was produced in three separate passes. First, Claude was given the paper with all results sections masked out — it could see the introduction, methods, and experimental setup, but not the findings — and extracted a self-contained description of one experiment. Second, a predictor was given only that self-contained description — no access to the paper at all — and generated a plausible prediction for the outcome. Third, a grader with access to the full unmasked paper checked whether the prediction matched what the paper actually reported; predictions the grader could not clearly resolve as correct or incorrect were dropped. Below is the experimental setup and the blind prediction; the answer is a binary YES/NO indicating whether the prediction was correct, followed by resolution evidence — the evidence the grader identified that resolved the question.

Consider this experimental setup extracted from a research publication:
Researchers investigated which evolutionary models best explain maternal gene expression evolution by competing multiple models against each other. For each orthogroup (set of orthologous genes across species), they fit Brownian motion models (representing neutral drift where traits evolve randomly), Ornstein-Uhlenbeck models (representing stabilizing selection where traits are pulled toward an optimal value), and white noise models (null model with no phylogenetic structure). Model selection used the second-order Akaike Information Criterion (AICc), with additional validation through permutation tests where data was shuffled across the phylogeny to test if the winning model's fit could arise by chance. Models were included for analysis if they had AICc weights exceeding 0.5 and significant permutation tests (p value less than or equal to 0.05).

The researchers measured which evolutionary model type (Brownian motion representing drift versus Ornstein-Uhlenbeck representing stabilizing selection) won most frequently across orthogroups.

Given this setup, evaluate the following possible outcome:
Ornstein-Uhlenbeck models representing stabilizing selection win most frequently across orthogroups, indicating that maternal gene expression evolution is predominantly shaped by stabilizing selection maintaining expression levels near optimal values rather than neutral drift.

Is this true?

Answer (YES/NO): NO